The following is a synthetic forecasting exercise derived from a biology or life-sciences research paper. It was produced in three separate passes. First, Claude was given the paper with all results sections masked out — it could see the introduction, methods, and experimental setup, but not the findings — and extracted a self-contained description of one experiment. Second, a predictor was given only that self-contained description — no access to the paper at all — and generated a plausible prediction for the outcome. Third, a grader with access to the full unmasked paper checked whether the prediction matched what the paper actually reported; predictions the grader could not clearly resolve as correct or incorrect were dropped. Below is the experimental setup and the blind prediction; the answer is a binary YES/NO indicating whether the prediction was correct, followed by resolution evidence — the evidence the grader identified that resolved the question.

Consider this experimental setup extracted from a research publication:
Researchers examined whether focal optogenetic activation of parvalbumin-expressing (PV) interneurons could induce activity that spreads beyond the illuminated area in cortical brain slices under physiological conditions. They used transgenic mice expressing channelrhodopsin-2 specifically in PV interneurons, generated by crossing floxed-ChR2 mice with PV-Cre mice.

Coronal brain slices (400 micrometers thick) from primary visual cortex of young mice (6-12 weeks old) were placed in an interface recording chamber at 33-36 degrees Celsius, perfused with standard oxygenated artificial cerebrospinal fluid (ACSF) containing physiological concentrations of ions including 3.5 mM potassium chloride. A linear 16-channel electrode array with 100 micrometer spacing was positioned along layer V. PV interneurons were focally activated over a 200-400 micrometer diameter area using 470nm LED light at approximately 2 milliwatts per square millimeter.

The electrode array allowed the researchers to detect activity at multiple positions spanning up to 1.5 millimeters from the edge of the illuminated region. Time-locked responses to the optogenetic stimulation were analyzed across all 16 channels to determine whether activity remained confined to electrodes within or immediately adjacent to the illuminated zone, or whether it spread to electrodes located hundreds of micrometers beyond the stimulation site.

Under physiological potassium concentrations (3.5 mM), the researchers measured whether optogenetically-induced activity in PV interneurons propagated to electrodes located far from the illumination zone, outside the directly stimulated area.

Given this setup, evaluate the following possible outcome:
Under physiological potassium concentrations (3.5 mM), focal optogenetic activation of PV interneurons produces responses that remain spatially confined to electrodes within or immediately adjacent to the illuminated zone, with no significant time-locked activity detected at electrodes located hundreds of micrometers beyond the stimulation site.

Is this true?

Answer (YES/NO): YES